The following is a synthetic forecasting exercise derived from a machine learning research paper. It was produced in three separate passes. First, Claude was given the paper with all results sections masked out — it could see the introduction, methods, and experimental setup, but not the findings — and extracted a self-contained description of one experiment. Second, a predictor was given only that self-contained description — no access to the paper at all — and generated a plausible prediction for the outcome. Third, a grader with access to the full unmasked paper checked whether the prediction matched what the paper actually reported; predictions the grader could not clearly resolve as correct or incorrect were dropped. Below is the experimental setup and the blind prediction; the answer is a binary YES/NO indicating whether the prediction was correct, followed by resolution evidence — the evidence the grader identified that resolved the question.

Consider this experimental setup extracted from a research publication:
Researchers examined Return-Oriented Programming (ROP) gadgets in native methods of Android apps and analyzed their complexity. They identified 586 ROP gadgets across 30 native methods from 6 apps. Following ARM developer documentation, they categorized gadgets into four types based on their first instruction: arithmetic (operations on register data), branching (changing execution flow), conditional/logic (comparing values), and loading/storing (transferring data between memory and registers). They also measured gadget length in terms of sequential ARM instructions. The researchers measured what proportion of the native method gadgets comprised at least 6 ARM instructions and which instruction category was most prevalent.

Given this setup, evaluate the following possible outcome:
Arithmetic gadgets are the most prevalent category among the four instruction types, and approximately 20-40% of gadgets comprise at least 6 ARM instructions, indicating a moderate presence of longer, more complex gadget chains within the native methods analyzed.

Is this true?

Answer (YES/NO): NO